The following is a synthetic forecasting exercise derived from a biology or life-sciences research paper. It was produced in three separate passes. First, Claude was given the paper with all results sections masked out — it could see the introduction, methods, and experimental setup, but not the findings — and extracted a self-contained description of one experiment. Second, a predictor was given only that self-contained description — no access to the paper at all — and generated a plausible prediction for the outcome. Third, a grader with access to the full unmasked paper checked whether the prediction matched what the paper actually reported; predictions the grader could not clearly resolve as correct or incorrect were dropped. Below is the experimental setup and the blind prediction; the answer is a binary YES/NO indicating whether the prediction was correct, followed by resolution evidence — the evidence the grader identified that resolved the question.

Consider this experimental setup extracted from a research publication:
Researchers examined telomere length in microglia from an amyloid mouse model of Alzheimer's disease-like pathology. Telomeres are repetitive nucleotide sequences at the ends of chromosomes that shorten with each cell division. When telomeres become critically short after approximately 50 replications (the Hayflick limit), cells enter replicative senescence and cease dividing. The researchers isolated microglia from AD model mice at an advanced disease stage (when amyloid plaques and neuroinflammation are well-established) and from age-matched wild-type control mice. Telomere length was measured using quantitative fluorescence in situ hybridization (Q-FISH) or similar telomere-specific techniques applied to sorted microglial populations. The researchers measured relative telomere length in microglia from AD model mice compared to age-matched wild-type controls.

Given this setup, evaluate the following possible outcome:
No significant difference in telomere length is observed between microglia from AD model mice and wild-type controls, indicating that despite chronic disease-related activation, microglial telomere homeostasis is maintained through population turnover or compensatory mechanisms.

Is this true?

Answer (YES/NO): YES